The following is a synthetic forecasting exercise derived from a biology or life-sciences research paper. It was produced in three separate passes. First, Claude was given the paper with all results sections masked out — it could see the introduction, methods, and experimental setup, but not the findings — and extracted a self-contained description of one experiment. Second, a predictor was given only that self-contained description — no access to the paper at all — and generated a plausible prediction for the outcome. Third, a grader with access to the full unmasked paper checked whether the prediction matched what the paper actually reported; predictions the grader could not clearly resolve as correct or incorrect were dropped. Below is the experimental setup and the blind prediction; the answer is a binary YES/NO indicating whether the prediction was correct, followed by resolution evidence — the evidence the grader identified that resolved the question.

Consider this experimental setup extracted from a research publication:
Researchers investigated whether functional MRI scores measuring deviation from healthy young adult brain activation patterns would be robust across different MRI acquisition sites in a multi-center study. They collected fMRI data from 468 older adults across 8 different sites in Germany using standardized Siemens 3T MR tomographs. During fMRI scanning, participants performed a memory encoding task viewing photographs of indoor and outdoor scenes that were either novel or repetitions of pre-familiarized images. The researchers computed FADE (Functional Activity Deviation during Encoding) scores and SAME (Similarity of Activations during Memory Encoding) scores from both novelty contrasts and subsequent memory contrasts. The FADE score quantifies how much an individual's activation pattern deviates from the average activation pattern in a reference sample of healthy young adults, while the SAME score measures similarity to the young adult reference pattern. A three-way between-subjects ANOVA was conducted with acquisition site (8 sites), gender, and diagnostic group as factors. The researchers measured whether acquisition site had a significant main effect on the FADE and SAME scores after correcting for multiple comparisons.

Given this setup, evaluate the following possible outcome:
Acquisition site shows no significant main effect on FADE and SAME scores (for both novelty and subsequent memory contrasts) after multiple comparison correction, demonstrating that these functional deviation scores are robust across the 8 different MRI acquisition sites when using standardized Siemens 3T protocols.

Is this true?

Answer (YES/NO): YES